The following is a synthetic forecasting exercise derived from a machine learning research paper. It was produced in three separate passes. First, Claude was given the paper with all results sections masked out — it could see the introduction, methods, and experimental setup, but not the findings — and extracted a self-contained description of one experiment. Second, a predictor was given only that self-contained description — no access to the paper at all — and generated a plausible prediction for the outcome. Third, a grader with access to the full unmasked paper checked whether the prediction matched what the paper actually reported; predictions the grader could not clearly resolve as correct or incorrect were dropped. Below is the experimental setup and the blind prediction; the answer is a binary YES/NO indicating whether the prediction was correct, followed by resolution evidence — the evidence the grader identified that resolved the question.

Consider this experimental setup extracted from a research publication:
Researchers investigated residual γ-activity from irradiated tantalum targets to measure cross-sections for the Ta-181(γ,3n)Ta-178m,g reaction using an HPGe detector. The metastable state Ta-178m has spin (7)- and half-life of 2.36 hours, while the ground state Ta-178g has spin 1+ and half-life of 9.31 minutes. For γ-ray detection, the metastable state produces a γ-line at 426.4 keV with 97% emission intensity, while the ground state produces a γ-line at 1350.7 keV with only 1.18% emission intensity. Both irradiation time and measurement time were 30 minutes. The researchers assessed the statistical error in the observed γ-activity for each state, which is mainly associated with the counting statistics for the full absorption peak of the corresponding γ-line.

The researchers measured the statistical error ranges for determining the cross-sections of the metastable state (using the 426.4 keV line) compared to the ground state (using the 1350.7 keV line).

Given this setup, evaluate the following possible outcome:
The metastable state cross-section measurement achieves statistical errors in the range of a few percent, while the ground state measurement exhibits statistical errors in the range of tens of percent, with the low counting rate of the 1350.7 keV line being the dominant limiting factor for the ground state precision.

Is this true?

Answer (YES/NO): NO